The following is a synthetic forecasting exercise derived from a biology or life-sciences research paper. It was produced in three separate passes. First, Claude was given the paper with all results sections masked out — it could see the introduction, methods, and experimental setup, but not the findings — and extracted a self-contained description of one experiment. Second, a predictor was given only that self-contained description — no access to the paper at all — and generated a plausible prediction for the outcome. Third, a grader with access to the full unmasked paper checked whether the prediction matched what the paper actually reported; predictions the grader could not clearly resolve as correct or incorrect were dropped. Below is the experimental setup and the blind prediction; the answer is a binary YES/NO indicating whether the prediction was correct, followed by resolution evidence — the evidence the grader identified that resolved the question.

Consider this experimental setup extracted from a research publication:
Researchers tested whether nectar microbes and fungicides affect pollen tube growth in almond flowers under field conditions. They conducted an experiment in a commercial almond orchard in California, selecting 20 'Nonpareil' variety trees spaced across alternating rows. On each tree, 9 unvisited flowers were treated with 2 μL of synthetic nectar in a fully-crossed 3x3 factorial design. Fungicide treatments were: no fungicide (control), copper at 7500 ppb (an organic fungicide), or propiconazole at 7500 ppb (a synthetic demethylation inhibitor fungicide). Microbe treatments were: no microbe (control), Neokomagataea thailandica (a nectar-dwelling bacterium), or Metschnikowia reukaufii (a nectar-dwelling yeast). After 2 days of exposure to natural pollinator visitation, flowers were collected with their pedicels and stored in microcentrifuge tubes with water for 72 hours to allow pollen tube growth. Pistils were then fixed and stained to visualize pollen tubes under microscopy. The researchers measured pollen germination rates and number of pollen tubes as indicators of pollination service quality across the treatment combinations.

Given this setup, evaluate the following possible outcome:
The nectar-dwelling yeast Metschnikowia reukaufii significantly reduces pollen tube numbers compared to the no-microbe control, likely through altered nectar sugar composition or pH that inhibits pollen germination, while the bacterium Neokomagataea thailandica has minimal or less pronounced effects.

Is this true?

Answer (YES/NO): NO